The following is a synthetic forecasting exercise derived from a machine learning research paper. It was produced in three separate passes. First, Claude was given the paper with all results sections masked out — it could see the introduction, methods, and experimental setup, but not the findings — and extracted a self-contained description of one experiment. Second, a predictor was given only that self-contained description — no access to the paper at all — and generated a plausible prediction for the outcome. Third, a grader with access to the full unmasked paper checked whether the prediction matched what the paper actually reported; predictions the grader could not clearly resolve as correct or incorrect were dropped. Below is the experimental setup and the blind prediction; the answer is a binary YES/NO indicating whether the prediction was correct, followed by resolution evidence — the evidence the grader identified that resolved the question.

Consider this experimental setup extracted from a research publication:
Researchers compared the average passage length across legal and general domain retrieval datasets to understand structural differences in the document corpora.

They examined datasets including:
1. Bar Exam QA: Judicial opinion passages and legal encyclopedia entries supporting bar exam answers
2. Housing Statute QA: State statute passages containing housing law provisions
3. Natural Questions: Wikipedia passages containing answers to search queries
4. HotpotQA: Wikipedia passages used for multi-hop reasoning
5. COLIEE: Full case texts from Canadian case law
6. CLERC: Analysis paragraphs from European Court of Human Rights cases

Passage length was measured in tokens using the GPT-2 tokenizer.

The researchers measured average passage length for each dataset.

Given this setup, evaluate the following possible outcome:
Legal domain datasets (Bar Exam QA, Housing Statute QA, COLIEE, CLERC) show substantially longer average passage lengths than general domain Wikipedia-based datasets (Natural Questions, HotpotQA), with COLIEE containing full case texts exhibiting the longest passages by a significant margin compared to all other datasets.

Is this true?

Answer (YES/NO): NO